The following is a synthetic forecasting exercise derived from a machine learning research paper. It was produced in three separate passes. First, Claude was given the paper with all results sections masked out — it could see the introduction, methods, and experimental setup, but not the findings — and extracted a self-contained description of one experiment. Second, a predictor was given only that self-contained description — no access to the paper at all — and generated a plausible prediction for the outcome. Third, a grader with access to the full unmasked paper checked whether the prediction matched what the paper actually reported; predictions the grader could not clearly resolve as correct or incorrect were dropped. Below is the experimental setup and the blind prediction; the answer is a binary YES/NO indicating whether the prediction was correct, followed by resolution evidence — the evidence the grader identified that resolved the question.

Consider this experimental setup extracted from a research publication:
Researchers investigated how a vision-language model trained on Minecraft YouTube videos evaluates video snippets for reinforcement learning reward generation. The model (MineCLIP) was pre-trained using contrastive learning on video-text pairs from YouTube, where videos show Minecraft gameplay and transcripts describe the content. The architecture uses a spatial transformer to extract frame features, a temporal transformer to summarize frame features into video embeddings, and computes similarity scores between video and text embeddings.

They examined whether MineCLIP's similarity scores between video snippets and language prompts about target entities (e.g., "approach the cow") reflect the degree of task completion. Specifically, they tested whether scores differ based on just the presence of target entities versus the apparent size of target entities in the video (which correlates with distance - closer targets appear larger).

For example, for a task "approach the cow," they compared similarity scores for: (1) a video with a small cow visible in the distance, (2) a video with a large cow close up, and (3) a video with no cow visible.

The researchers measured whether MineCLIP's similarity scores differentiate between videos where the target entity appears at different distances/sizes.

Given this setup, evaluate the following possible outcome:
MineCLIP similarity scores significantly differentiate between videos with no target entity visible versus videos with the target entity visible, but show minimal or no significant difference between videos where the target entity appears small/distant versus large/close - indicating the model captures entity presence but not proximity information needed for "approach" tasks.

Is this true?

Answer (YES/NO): NO